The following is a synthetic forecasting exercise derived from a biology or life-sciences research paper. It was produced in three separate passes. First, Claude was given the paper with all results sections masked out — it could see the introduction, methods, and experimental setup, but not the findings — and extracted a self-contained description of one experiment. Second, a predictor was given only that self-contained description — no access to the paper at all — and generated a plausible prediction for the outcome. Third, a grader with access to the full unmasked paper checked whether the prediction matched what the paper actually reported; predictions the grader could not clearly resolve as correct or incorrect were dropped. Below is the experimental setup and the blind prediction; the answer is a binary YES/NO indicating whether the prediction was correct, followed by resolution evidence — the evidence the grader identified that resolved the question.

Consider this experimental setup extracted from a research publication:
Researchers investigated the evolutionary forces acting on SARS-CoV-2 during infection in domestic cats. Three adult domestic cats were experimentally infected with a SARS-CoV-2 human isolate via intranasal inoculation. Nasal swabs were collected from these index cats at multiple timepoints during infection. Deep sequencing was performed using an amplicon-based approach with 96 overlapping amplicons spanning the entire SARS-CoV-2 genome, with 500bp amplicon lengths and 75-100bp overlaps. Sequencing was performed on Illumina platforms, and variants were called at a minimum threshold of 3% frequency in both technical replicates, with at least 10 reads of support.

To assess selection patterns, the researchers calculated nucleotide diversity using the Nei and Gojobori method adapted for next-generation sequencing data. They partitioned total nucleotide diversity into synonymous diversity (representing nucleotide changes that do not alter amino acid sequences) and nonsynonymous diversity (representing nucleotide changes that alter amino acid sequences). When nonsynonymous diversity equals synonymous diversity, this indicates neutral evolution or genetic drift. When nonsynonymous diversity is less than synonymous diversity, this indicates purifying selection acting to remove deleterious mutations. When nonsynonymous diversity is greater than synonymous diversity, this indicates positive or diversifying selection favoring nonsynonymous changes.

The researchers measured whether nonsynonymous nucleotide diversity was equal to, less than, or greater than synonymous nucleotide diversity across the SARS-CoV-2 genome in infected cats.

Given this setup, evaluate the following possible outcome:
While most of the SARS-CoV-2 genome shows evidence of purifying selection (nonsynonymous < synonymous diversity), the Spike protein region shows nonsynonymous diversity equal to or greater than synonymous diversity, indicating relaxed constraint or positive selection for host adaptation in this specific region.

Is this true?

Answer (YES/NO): NO